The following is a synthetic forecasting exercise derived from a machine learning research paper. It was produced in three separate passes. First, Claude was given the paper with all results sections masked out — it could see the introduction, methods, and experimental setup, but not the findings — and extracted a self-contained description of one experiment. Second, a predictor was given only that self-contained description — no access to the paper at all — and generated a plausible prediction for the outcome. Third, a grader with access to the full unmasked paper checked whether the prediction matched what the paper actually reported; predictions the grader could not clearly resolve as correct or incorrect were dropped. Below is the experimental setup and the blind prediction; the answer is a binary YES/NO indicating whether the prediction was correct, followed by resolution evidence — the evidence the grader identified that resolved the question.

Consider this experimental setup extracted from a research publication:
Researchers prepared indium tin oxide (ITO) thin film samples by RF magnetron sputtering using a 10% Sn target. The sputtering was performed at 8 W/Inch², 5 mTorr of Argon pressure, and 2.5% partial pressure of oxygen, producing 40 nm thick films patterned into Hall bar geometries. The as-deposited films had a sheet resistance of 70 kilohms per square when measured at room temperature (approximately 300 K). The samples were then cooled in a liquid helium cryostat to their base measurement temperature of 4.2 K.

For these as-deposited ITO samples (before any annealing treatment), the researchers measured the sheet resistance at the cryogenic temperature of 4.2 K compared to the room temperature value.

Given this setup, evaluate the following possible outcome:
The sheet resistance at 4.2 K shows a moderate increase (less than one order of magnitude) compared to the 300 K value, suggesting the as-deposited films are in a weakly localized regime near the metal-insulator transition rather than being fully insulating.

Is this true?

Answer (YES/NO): NO